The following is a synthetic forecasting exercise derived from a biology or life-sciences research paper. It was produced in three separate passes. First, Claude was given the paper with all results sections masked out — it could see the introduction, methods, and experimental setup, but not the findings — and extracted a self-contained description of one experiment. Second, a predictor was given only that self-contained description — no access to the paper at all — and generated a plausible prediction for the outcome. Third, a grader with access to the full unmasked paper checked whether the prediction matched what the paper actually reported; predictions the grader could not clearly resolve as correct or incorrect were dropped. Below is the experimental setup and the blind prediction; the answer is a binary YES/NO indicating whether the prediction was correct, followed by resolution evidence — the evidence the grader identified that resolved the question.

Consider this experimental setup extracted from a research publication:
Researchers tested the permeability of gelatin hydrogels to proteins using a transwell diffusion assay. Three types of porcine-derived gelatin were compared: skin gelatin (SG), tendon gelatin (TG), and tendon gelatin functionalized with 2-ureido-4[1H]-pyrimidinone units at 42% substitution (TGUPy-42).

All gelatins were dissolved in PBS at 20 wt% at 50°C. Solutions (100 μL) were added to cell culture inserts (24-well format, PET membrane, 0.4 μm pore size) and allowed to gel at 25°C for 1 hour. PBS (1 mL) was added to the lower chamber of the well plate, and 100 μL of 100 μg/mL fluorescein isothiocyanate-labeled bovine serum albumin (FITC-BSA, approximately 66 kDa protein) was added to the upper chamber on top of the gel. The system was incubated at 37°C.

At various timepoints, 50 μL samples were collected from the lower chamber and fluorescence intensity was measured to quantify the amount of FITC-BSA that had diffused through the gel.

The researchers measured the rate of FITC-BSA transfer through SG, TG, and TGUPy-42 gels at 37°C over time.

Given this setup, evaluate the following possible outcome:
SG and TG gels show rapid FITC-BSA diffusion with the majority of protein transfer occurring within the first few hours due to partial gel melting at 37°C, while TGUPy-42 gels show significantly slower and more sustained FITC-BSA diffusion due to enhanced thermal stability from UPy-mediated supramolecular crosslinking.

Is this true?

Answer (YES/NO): NO